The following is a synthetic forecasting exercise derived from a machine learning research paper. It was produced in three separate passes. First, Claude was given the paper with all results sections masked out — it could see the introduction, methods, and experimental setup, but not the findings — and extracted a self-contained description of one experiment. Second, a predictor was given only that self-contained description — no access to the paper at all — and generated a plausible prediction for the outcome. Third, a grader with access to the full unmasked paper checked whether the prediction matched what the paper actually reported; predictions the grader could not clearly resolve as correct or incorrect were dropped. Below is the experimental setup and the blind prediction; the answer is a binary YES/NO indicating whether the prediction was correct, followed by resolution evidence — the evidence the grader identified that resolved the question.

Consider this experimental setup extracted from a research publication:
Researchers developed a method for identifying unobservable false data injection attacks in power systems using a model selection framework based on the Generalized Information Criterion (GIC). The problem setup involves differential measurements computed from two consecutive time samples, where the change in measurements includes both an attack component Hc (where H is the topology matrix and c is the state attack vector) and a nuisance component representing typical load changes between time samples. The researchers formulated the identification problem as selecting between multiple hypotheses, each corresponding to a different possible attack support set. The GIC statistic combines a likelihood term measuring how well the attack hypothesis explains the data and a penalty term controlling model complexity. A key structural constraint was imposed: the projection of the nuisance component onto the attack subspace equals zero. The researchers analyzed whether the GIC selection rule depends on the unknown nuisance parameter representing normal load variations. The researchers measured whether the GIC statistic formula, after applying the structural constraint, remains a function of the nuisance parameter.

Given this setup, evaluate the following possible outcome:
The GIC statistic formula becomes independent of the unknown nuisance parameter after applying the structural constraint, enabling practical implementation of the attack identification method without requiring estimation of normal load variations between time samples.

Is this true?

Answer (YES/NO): YES